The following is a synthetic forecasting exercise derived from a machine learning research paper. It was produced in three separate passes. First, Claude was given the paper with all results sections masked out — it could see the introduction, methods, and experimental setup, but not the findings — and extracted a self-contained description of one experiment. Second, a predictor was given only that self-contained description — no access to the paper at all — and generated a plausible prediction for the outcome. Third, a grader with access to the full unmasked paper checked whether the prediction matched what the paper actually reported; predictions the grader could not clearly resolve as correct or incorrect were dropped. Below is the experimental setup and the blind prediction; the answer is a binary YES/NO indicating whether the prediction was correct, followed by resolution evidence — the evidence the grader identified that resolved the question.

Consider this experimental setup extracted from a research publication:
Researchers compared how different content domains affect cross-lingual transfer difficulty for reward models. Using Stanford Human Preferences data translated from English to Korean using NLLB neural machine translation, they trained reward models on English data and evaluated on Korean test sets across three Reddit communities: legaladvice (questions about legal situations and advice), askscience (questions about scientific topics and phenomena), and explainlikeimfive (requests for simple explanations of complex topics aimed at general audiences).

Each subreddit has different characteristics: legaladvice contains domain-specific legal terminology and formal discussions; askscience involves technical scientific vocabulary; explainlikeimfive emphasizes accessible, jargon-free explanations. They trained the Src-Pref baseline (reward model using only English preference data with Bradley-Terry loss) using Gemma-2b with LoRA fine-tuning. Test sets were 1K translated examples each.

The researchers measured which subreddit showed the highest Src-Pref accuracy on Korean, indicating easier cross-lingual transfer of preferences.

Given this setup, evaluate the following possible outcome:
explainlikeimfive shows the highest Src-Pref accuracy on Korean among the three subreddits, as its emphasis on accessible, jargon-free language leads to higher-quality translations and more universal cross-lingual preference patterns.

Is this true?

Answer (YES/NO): YES